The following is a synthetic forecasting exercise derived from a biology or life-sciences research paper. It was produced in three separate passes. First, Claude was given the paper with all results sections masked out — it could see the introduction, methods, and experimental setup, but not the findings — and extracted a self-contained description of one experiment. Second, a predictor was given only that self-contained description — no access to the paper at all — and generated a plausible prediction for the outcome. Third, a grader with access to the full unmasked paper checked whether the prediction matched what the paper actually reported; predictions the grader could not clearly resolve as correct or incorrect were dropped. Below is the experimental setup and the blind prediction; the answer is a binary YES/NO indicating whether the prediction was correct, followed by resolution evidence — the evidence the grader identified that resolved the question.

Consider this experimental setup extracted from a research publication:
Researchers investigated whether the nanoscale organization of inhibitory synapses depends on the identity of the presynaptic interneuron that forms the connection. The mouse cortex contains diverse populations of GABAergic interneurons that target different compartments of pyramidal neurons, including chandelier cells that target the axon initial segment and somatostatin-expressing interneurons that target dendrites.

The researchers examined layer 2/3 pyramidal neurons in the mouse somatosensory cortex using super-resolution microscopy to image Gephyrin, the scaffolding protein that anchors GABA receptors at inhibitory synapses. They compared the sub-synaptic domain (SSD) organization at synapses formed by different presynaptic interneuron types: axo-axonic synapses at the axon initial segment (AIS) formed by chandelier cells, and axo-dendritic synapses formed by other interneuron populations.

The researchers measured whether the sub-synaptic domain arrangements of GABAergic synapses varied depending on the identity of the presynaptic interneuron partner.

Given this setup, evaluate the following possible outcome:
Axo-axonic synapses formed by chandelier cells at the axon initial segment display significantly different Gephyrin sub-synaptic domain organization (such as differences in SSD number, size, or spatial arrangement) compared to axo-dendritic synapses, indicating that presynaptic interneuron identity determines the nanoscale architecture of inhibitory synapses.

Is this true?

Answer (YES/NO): YES